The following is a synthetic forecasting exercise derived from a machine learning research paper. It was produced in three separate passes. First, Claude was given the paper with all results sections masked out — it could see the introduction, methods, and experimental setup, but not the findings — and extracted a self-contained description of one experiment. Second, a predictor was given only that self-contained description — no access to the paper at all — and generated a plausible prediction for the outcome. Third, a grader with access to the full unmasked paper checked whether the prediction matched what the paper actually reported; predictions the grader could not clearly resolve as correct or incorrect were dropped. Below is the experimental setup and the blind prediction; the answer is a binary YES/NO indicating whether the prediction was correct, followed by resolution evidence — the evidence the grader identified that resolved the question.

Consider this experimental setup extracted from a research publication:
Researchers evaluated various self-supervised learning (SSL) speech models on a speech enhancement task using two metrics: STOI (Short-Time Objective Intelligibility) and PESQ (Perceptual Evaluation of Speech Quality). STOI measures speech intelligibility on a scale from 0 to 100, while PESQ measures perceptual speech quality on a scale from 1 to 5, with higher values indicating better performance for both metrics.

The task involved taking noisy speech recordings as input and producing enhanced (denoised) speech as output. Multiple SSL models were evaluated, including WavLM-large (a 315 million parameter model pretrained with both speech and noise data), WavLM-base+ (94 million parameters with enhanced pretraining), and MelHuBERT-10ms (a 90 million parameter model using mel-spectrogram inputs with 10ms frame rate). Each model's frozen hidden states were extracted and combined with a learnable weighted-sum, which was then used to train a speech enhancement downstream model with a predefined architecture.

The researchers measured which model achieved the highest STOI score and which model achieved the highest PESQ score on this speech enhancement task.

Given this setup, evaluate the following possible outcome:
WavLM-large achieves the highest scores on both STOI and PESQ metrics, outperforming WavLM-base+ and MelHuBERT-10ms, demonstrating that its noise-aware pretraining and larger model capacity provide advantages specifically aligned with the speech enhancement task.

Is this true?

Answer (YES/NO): NO